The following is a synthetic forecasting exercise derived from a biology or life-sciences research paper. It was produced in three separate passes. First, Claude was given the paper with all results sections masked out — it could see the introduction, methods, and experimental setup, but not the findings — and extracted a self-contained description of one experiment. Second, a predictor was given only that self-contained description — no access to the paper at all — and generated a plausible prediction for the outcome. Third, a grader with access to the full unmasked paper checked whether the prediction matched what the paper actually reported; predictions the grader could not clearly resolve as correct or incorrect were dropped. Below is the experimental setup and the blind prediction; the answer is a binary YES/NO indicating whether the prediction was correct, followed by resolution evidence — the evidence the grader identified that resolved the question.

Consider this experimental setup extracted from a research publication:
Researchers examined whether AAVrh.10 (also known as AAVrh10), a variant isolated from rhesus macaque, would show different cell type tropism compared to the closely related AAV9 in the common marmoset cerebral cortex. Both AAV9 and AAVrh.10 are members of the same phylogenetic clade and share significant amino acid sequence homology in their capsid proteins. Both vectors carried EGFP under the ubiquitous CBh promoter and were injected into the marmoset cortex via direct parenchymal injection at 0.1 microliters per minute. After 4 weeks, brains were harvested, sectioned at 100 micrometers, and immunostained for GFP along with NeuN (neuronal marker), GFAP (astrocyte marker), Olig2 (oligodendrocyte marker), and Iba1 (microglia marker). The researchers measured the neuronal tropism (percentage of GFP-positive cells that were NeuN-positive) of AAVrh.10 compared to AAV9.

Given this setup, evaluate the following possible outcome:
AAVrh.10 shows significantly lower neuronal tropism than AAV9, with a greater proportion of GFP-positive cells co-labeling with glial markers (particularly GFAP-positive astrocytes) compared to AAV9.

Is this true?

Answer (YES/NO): NO